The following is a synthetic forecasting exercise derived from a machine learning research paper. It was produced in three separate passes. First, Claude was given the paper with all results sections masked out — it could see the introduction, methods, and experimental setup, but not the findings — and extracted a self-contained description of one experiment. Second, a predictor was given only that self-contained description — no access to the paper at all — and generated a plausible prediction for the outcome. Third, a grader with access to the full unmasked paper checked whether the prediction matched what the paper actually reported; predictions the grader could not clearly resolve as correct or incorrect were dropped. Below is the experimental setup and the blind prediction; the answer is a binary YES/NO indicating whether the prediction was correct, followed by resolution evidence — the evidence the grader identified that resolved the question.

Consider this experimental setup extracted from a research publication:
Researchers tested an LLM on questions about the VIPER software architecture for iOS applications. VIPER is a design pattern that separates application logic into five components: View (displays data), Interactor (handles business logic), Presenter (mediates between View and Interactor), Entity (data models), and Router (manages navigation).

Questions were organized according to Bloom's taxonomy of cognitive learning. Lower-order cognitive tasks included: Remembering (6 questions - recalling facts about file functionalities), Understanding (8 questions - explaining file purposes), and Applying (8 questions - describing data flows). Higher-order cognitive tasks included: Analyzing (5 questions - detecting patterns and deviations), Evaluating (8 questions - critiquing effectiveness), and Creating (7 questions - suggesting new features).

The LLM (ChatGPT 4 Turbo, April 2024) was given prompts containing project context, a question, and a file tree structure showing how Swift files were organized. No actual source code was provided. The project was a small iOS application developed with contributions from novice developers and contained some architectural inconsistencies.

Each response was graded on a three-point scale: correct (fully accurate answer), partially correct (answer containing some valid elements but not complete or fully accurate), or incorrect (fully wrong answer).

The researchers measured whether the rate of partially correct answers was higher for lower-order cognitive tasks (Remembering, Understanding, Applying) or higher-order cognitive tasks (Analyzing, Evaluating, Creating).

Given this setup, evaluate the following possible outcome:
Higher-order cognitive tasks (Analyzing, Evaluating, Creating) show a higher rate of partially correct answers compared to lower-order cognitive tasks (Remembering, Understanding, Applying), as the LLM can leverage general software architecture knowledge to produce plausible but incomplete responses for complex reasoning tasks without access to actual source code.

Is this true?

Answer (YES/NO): NO